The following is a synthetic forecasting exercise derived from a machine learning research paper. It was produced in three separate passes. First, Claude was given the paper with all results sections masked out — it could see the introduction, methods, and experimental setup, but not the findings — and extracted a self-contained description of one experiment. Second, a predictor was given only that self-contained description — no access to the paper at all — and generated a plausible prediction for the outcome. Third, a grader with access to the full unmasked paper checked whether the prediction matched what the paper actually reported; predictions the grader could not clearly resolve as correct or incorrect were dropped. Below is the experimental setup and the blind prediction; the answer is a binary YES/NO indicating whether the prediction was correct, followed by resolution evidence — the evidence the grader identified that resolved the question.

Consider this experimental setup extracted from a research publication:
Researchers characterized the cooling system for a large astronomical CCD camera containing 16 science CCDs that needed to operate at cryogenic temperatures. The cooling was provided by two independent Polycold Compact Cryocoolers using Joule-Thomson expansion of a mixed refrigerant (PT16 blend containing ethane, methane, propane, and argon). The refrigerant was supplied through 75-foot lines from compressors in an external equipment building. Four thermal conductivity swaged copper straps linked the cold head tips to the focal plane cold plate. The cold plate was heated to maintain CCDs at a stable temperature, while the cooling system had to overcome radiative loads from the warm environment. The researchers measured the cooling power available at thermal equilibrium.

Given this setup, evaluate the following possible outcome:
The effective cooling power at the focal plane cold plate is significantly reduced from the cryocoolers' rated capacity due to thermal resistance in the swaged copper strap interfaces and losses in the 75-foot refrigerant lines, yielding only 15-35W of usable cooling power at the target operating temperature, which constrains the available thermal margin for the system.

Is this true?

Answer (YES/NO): NO